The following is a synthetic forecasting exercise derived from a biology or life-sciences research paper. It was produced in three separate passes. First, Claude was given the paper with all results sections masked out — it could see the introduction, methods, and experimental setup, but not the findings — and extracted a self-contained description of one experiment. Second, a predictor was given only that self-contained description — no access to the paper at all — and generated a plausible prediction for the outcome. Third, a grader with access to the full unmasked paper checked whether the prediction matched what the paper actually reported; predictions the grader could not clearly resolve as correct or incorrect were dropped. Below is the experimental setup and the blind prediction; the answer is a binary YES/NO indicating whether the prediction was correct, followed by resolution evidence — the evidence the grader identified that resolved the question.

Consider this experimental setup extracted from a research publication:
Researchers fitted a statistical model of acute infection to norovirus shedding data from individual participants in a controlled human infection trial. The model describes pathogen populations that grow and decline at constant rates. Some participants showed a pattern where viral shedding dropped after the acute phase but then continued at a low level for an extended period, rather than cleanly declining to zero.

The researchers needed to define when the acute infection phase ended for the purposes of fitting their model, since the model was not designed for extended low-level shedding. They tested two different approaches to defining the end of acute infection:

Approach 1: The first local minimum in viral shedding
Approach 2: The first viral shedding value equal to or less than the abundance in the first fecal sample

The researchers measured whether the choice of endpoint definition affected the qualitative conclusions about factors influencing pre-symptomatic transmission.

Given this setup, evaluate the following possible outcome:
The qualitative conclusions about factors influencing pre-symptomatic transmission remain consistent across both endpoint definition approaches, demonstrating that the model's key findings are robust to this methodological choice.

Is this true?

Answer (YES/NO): YES